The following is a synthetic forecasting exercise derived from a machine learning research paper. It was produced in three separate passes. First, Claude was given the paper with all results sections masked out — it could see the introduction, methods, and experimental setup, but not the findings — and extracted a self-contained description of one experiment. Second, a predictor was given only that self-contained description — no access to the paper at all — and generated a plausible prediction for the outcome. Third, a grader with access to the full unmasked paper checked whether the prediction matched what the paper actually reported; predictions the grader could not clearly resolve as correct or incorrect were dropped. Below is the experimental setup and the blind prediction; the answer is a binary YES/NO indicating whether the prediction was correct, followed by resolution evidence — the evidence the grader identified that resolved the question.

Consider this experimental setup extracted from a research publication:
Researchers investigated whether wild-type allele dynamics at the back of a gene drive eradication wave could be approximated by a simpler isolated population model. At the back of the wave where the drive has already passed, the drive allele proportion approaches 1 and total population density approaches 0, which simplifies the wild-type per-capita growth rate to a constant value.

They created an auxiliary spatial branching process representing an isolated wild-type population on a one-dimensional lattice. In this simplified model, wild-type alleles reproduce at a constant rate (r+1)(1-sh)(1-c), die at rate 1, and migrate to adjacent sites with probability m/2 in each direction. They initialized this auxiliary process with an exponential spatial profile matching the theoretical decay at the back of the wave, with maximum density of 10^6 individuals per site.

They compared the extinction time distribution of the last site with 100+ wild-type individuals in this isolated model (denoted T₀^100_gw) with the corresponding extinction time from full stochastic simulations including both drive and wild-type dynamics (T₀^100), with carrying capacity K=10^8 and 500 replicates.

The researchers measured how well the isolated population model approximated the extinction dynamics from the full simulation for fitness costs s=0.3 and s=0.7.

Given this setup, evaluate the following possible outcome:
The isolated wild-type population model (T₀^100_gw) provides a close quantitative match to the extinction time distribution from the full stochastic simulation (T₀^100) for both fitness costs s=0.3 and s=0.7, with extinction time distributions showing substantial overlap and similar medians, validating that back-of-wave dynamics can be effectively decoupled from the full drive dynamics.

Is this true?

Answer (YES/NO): YES